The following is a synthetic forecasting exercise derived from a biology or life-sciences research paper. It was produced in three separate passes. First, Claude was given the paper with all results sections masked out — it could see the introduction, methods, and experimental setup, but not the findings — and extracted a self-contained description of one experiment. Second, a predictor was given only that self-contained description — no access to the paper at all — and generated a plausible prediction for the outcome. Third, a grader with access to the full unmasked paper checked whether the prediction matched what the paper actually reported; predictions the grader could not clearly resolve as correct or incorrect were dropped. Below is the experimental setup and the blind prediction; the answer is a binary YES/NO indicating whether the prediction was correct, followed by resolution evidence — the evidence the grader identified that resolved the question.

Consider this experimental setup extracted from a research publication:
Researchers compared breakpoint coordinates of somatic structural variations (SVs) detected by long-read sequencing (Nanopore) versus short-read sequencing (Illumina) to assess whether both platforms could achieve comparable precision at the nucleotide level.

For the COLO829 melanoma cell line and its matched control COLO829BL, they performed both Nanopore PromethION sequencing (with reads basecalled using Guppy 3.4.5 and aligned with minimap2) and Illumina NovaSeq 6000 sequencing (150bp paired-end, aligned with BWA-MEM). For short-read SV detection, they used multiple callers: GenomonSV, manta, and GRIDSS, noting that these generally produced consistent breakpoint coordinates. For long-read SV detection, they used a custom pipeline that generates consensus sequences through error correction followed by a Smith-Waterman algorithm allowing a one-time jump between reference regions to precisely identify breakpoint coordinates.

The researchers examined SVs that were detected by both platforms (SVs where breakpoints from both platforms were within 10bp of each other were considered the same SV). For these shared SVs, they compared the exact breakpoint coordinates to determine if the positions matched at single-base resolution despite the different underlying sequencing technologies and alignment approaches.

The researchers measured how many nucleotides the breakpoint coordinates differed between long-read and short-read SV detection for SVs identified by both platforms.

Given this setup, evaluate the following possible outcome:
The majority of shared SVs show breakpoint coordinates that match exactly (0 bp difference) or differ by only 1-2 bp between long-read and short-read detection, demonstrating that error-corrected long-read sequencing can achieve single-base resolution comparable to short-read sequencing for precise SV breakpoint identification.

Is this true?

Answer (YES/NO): YES